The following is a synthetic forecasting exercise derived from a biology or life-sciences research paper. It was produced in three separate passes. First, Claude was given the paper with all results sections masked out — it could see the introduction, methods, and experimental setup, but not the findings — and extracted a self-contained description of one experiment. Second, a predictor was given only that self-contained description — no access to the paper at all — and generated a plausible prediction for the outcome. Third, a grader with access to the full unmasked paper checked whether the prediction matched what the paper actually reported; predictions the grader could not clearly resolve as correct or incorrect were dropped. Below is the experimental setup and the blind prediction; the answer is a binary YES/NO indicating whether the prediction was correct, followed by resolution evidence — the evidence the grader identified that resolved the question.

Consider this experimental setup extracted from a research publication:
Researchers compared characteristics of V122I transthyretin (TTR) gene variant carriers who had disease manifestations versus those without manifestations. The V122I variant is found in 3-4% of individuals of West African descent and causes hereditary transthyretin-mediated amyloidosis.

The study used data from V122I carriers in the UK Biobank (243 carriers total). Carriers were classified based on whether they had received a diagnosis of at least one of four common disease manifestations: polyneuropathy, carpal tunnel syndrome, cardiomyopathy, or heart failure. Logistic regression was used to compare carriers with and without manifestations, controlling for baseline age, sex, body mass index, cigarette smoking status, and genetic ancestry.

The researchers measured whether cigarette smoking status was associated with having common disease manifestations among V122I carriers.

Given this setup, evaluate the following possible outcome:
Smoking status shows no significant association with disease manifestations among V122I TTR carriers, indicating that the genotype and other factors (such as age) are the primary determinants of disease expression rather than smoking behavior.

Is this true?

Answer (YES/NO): NO